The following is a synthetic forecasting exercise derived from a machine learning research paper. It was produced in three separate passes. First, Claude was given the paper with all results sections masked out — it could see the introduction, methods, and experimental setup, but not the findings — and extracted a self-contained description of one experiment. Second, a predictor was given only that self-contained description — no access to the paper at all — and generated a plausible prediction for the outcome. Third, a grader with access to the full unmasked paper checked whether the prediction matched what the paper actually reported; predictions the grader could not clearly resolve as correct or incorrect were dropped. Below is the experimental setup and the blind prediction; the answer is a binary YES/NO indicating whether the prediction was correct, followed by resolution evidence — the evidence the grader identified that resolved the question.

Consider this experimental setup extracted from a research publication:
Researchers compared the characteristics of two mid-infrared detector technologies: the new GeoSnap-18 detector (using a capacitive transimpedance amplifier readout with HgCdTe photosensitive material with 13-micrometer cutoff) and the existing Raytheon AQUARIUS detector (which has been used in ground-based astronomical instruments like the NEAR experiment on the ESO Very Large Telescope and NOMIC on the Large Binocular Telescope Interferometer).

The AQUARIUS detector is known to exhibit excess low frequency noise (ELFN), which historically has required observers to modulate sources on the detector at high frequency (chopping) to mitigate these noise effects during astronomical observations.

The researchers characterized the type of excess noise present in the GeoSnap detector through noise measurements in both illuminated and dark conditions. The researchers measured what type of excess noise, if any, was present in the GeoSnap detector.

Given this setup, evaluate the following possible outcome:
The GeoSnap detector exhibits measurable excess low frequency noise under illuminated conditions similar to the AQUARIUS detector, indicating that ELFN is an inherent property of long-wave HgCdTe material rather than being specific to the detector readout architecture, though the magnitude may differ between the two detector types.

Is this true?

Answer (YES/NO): NO